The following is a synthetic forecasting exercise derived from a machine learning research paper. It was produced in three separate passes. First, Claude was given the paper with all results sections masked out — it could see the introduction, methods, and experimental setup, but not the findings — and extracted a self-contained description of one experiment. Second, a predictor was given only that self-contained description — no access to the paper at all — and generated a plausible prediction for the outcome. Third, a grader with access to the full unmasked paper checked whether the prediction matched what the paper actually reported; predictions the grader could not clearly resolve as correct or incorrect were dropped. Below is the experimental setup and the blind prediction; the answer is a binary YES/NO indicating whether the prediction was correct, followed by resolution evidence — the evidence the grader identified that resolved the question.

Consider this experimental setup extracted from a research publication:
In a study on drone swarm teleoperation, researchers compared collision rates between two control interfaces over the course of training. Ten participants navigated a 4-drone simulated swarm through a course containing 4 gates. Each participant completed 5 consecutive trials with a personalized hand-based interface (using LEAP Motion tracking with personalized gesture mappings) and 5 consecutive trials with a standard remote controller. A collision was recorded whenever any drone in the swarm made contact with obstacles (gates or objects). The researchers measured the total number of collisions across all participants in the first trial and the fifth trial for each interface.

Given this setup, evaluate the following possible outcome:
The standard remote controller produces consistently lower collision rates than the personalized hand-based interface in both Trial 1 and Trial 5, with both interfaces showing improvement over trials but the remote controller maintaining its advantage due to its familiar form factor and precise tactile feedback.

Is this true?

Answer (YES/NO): YES